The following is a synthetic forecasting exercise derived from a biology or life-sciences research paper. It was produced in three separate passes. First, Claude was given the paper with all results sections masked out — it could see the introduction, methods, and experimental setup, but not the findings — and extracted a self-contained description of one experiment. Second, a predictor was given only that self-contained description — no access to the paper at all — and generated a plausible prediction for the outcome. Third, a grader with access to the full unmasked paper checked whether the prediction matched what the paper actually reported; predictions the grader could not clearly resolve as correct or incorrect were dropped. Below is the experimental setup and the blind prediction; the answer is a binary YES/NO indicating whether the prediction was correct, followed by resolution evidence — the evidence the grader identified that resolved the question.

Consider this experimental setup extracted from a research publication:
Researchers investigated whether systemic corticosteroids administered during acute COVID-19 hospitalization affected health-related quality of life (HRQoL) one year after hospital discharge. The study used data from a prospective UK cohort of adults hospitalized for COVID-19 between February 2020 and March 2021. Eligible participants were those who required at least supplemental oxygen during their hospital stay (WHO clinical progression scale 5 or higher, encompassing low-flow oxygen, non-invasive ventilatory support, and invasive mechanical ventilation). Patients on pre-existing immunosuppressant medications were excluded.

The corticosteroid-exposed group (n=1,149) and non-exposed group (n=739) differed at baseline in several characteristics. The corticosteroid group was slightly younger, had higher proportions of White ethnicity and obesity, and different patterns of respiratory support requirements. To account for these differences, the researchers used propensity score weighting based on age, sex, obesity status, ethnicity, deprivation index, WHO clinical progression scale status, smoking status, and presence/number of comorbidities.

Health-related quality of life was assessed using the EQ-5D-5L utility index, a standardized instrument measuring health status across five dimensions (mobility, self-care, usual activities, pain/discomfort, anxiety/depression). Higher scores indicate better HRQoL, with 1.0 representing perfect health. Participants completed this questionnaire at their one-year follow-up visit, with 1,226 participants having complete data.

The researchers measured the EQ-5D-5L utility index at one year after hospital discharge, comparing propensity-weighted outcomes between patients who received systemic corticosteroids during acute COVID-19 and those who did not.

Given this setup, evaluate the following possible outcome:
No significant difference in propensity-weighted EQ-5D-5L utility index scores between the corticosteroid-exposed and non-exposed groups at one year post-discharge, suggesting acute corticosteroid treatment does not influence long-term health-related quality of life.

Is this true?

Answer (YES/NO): YES